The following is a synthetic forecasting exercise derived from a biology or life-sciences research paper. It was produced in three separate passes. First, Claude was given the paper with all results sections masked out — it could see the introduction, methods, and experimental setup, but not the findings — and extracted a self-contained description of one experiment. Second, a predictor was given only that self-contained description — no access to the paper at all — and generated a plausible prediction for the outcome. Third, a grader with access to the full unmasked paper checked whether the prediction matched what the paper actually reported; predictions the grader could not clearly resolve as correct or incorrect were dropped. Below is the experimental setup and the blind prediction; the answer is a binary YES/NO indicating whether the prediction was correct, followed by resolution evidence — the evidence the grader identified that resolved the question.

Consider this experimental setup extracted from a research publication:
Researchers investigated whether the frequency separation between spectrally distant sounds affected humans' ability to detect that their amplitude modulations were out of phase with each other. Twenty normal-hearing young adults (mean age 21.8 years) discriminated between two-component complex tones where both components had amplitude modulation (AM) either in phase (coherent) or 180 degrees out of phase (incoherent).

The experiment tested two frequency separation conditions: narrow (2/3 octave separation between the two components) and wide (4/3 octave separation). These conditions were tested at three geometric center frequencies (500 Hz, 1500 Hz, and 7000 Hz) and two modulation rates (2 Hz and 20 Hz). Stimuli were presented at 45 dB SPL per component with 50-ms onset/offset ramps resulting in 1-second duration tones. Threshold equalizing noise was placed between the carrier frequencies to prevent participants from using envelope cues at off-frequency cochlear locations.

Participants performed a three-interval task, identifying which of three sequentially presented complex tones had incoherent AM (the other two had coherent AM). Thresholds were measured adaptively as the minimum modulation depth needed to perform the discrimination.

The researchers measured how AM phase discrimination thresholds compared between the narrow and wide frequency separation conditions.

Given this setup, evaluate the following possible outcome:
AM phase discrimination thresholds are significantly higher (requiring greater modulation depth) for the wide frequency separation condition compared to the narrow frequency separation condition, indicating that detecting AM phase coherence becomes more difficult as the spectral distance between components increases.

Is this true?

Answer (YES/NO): NO